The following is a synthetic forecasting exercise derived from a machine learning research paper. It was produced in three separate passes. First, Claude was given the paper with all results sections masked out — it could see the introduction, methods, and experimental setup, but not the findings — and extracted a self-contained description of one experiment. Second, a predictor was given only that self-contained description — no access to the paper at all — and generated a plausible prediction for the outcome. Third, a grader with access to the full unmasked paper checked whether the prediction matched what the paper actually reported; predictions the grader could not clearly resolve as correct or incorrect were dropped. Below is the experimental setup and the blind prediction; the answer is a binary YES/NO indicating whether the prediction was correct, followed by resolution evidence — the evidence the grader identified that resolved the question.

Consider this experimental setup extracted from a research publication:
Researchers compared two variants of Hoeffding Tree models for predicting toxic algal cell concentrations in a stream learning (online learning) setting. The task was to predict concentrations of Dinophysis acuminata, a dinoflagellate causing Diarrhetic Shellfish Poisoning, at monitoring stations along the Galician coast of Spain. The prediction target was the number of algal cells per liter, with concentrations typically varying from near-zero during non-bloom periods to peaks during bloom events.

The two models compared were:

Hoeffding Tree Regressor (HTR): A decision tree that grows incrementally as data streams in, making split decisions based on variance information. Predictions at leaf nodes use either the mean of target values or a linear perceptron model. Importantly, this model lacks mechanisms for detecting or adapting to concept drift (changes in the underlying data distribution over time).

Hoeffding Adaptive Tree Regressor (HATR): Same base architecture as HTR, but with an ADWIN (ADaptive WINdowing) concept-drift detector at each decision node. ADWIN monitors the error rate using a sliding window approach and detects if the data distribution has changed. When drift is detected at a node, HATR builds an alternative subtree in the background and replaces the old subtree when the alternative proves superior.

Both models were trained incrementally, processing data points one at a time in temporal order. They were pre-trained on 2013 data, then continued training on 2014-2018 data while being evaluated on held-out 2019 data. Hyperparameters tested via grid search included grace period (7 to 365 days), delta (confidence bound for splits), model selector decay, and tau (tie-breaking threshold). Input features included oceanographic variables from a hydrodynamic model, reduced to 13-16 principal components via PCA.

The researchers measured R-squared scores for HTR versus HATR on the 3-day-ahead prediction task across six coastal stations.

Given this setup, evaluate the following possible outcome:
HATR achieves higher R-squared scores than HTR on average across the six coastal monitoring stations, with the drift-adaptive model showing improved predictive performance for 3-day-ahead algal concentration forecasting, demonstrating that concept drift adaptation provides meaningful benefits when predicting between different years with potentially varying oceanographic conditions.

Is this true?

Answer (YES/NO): NO